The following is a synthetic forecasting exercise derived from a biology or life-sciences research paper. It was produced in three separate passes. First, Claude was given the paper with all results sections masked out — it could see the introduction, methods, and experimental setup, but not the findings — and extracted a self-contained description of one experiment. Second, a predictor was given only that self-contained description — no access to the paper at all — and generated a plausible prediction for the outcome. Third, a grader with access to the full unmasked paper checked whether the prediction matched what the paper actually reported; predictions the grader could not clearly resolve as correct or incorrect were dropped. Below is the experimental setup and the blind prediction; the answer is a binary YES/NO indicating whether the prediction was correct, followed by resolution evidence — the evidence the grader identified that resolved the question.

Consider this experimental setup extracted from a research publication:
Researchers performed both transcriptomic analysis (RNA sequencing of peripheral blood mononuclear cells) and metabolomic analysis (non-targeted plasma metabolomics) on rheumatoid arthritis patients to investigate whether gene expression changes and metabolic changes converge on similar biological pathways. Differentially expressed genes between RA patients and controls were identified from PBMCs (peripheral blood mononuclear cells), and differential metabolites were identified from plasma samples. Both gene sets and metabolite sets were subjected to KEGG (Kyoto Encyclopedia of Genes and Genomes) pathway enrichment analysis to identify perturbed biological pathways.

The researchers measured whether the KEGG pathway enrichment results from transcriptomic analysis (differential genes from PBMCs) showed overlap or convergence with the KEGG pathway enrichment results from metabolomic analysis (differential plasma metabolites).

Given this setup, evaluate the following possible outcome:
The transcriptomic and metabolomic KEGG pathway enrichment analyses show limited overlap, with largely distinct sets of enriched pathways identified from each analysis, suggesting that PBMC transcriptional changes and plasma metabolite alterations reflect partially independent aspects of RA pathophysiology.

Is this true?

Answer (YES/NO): NO